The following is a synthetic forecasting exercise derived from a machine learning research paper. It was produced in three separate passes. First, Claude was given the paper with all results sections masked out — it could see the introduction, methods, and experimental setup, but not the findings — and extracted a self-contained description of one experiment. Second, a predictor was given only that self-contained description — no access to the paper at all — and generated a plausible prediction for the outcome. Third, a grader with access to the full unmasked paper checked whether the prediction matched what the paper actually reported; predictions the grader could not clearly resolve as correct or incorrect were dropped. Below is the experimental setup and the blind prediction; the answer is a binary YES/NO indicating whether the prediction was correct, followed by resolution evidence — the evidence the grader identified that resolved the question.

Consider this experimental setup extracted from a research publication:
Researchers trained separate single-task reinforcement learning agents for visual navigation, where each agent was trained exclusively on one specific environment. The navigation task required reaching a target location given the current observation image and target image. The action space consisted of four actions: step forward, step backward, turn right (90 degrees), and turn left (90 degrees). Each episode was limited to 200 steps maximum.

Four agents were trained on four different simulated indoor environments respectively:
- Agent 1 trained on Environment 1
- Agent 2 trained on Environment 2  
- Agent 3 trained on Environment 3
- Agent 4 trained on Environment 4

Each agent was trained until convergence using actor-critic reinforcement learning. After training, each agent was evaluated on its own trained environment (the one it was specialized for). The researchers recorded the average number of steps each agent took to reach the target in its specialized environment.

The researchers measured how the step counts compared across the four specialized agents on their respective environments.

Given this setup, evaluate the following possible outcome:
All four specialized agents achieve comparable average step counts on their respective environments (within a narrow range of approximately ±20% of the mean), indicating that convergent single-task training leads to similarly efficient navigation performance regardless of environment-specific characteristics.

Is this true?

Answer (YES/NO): NO